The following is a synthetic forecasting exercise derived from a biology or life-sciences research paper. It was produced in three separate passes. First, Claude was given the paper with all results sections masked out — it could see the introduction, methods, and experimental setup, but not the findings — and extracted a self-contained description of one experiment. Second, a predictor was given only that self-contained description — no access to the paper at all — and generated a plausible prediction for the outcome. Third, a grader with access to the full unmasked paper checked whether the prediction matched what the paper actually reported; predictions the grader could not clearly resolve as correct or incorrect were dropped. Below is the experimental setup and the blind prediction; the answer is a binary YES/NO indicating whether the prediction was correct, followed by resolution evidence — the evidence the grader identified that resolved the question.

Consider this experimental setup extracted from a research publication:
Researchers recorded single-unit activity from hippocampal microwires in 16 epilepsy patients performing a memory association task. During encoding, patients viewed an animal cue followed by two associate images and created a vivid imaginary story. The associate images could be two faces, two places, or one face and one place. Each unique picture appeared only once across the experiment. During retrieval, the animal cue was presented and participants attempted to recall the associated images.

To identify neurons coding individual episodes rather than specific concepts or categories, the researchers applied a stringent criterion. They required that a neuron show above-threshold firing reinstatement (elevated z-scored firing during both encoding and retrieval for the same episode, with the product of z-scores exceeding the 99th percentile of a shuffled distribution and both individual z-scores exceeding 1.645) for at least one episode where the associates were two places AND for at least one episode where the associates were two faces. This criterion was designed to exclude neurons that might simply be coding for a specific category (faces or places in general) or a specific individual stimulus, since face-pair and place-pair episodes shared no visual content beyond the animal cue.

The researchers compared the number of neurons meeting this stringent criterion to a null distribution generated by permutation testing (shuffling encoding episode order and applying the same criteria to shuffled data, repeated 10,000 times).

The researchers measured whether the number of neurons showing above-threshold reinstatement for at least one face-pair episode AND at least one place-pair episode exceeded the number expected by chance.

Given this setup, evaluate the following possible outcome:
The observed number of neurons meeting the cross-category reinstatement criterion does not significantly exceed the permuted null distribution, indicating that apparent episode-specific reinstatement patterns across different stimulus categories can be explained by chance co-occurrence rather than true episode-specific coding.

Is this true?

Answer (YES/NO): NO